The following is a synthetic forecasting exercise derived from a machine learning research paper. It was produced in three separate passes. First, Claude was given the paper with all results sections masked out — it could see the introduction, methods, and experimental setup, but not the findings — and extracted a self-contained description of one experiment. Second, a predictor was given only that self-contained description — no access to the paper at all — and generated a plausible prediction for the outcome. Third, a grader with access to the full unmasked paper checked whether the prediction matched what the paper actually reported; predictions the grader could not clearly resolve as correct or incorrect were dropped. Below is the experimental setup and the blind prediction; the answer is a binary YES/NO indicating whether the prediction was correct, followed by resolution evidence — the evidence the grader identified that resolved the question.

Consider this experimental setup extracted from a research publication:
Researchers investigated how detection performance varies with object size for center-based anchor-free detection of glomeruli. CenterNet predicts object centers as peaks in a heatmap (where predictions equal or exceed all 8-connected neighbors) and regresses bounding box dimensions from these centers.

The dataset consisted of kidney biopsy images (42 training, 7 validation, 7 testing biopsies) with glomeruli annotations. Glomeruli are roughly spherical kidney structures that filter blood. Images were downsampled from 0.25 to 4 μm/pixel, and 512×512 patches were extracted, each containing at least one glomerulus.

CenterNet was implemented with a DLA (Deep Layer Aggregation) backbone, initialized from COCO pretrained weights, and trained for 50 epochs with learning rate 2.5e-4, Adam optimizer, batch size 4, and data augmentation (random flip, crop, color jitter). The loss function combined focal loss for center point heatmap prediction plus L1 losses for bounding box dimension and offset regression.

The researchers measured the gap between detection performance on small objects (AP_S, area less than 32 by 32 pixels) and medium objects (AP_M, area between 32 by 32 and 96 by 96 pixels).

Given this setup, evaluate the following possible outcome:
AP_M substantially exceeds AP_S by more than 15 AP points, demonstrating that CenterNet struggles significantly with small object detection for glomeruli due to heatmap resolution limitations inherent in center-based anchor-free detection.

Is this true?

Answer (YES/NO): NO